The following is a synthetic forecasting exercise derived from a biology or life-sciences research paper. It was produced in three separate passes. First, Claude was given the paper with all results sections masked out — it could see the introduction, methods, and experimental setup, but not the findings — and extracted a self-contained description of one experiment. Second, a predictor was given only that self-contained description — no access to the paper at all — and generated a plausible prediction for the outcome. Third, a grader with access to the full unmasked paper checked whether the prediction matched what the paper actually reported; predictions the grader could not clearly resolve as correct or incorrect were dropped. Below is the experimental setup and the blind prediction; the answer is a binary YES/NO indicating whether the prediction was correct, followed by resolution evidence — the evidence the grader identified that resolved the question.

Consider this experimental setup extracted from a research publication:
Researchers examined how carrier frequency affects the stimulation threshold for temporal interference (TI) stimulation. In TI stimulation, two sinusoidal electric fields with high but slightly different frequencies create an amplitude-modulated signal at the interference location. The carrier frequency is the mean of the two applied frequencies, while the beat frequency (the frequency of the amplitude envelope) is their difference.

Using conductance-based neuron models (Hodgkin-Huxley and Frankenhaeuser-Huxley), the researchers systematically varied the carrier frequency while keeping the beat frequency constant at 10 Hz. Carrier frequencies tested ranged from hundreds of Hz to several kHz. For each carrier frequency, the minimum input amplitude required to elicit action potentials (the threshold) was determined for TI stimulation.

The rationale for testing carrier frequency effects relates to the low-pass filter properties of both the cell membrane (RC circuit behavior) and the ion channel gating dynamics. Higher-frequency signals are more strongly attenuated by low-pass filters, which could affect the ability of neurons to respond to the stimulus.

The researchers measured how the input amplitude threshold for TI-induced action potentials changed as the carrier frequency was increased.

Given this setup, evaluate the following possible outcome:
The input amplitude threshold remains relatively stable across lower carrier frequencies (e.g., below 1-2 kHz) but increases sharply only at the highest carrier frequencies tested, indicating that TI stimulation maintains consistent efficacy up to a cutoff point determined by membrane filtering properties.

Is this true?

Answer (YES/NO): NO